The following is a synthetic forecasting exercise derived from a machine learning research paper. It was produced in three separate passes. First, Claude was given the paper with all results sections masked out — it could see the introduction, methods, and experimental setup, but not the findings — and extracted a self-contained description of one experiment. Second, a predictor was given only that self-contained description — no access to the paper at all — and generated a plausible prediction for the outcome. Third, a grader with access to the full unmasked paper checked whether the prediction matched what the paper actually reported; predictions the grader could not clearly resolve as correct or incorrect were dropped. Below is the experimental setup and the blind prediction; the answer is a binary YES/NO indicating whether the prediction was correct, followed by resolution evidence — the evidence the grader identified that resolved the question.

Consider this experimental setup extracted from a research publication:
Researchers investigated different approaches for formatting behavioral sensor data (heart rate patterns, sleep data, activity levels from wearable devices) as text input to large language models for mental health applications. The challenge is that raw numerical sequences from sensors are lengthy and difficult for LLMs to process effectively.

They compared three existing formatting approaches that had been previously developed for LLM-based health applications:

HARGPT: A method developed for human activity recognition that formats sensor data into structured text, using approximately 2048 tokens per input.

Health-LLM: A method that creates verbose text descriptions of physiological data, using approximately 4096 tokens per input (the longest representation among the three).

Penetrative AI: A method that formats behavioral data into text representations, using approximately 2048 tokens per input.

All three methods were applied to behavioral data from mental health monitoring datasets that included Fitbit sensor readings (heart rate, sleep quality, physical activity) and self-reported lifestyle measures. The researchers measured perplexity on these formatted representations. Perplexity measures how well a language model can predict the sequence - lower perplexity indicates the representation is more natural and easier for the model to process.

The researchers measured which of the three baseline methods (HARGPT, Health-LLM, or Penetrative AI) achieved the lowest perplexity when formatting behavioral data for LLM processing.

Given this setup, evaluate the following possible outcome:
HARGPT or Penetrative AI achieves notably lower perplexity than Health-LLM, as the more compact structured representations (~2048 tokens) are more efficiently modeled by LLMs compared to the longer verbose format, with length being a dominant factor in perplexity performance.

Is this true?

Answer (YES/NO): YES